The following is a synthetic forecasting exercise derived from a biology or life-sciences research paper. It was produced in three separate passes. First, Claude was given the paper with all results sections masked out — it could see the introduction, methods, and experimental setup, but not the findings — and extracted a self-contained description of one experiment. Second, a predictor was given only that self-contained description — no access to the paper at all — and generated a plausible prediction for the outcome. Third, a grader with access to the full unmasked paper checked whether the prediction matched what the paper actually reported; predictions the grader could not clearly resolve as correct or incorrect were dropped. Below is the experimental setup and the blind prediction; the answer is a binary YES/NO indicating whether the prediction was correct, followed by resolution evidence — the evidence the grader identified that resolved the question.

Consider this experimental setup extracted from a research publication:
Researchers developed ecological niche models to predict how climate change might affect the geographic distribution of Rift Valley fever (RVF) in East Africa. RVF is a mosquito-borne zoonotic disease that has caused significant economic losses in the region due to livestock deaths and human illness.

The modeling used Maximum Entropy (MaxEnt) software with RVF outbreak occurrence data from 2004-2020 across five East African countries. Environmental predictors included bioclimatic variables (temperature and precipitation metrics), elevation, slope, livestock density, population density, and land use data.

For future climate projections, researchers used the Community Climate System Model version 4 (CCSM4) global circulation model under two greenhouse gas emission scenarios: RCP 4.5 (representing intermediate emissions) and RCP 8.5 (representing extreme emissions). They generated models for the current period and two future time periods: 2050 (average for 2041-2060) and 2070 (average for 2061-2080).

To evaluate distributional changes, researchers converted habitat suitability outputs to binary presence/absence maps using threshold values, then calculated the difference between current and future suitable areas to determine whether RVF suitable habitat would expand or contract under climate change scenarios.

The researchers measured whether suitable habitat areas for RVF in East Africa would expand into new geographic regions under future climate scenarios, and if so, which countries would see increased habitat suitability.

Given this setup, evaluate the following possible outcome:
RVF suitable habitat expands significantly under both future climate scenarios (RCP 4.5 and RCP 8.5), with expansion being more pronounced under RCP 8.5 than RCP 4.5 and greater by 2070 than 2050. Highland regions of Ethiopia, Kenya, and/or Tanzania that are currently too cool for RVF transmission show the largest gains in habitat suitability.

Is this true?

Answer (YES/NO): NO